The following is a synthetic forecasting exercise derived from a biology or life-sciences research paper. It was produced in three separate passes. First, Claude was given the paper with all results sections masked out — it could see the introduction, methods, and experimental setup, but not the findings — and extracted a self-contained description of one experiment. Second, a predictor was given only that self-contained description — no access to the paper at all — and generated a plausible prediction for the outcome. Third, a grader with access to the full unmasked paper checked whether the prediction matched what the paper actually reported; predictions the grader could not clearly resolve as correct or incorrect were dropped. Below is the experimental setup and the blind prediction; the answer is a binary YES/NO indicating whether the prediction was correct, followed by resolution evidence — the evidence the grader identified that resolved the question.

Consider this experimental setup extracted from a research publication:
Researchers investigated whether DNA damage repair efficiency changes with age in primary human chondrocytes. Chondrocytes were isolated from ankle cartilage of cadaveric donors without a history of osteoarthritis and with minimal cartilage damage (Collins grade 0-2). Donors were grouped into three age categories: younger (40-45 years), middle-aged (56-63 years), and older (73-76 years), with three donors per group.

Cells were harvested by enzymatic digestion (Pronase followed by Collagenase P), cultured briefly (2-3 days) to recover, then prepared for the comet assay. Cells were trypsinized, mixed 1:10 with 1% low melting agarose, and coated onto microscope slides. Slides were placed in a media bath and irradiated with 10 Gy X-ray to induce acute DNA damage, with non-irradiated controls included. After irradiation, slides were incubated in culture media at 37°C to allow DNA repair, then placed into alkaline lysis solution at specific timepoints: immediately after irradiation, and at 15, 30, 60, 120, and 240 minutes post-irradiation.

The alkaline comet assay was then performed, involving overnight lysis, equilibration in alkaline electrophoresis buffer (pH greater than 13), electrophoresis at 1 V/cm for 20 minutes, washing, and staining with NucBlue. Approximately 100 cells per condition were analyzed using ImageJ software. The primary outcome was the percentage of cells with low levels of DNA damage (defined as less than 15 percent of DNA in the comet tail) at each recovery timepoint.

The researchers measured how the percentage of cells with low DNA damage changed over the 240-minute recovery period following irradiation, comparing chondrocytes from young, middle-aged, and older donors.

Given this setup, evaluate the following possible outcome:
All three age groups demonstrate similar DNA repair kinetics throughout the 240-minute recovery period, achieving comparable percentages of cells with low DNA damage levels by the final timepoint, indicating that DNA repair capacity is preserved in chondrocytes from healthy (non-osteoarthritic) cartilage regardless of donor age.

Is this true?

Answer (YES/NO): NO